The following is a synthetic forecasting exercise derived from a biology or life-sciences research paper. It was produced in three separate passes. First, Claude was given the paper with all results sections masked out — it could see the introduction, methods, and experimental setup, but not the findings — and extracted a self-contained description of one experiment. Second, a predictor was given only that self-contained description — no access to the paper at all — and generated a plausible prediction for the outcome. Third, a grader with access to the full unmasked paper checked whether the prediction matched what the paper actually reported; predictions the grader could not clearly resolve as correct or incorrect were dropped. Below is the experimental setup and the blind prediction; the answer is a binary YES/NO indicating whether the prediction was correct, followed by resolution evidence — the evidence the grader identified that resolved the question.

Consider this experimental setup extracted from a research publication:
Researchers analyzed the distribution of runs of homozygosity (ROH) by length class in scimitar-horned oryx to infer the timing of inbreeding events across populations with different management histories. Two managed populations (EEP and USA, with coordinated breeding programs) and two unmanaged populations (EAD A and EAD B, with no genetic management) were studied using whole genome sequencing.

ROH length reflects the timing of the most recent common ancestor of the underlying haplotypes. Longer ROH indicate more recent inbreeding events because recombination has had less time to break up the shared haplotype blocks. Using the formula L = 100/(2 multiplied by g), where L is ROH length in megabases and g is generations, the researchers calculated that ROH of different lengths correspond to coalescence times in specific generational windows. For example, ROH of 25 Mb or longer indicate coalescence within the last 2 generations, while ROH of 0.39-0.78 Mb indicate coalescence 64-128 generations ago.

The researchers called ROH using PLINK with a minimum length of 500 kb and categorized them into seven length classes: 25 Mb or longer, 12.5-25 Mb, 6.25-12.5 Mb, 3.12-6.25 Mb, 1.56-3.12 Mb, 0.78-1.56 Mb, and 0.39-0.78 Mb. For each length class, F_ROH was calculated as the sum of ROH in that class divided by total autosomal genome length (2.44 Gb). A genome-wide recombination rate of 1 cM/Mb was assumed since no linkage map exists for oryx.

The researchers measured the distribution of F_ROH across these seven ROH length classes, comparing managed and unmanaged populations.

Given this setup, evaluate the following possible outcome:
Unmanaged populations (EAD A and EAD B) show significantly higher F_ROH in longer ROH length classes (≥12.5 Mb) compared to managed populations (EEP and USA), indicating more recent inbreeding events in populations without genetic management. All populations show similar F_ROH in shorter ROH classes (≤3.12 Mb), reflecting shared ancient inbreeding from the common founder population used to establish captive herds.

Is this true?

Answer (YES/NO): NO